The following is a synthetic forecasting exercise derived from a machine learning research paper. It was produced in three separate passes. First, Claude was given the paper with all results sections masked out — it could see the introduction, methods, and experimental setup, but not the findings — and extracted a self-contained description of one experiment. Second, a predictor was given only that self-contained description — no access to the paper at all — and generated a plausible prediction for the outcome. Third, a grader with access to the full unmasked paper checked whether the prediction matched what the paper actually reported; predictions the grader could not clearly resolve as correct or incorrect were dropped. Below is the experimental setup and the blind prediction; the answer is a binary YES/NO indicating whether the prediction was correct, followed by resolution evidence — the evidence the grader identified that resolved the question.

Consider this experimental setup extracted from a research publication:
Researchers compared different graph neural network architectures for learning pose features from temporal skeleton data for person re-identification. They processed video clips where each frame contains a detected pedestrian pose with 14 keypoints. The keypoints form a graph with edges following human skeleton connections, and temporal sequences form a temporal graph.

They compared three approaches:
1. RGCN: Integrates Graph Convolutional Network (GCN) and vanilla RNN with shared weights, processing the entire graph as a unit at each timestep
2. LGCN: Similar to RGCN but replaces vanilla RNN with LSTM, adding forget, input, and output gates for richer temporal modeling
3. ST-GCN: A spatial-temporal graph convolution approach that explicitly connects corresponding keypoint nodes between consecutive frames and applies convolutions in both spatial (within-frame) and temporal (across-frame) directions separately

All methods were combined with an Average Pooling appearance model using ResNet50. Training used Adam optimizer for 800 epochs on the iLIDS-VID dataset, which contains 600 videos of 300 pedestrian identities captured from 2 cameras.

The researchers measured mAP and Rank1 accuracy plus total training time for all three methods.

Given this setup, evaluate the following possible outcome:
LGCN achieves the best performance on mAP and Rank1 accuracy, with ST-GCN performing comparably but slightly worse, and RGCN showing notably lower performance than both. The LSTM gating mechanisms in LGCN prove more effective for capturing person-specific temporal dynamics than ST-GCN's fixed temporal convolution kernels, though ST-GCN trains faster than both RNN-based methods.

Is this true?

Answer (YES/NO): NO